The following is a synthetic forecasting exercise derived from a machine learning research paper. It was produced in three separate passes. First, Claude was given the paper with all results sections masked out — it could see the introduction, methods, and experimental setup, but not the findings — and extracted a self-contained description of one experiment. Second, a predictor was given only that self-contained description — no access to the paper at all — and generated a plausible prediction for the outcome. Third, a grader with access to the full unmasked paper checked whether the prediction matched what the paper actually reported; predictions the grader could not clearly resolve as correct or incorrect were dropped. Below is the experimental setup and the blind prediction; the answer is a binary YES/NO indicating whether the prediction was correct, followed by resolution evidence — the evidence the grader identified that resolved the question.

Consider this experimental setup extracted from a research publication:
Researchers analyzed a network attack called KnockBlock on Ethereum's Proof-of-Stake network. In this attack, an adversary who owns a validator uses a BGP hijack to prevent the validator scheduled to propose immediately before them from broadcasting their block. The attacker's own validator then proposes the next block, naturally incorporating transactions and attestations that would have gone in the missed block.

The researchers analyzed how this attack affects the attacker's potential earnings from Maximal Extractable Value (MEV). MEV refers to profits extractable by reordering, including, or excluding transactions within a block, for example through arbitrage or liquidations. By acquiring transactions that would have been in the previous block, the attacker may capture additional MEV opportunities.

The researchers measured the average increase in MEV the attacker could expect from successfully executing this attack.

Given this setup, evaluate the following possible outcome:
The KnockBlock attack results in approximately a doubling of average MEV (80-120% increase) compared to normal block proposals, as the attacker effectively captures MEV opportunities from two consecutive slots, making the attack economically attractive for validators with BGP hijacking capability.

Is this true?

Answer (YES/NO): NO